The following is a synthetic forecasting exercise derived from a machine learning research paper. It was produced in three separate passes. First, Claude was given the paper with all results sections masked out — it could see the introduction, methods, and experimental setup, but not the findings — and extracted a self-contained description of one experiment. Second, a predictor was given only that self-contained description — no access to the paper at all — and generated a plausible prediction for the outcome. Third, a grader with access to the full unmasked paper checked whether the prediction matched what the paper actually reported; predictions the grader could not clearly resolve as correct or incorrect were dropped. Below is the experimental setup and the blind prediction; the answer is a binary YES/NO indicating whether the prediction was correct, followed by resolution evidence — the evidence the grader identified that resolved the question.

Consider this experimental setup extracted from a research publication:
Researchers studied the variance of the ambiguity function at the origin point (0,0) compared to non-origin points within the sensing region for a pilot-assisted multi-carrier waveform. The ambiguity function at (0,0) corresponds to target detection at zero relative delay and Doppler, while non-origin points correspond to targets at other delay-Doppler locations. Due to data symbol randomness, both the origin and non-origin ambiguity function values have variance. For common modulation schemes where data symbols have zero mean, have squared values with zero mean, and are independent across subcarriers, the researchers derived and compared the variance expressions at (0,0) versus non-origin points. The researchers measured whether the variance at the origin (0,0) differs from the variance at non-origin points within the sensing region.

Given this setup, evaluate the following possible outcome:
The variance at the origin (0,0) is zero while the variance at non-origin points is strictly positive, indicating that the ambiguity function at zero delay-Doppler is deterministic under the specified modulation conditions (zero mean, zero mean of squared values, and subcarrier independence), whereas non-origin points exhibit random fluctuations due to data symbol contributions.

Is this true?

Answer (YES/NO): NO